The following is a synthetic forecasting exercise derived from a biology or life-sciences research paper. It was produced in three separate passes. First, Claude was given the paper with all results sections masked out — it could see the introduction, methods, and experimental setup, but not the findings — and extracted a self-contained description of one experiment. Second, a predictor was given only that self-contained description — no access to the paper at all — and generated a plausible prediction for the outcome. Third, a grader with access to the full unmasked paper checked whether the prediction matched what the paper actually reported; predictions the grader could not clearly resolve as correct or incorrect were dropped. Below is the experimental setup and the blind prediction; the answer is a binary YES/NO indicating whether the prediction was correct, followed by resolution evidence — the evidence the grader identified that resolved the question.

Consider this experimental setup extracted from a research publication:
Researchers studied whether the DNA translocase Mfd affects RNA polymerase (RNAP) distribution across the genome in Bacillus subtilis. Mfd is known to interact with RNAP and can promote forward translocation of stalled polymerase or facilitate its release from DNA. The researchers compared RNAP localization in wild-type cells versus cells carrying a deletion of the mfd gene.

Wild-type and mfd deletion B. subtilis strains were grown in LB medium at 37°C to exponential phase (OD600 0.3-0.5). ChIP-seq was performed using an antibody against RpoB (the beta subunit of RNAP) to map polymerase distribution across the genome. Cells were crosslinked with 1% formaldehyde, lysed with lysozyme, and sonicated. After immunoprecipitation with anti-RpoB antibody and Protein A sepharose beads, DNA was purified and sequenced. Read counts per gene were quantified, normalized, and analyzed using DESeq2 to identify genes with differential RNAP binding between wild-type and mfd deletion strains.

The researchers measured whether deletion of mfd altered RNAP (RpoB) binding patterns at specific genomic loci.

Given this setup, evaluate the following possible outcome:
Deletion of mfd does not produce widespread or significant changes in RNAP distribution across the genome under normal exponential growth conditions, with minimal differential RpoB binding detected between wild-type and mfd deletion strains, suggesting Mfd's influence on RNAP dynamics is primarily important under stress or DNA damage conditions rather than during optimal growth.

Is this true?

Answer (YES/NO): NO